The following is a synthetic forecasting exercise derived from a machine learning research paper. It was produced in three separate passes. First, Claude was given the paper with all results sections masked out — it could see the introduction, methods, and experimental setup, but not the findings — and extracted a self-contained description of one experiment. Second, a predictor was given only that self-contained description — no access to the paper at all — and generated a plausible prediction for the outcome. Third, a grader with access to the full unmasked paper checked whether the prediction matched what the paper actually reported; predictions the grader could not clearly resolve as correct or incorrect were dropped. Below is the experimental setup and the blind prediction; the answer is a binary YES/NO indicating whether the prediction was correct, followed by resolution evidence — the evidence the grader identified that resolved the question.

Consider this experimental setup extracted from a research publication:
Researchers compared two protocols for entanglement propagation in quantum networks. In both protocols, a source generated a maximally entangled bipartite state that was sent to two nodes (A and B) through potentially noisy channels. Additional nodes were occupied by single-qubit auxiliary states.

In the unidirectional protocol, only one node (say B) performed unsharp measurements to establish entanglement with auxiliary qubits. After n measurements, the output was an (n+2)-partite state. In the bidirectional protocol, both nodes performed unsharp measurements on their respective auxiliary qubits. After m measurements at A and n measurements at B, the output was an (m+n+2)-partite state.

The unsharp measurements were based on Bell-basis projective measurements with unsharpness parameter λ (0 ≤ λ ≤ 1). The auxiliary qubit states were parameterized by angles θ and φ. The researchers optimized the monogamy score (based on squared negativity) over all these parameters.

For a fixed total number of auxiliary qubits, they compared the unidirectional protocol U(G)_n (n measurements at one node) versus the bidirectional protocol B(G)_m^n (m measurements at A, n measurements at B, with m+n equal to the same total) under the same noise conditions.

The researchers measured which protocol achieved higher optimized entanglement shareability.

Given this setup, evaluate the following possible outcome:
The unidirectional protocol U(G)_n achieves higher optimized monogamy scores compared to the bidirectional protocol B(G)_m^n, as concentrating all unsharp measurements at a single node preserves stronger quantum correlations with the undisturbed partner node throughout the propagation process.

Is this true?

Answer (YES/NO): YES